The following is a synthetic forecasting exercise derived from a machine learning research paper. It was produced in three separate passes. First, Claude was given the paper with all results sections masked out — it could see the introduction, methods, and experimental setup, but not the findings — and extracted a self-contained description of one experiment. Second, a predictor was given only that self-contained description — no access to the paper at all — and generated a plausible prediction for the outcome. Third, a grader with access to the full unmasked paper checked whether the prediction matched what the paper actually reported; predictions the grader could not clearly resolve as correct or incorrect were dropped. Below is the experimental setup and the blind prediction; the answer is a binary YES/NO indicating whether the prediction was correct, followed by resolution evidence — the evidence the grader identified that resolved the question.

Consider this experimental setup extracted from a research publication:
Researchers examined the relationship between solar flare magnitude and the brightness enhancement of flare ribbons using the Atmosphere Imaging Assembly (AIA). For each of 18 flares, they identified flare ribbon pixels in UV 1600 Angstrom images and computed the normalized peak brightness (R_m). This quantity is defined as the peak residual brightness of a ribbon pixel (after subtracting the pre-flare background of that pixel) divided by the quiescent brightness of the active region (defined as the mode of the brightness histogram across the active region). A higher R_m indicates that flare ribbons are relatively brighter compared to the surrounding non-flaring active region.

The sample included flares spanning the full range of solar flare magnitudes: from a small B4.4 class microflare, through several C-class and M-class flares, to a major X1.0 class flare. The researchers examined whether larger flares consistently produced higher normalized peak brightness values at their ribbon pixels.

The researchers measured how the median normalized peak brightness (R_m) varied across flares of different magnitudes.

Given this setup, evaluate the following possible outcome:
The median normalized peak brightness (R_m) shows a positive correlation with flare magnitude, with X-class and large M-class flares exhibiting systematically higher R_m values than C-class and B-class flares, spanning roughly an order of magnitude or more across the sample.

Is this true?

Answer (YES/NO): NO